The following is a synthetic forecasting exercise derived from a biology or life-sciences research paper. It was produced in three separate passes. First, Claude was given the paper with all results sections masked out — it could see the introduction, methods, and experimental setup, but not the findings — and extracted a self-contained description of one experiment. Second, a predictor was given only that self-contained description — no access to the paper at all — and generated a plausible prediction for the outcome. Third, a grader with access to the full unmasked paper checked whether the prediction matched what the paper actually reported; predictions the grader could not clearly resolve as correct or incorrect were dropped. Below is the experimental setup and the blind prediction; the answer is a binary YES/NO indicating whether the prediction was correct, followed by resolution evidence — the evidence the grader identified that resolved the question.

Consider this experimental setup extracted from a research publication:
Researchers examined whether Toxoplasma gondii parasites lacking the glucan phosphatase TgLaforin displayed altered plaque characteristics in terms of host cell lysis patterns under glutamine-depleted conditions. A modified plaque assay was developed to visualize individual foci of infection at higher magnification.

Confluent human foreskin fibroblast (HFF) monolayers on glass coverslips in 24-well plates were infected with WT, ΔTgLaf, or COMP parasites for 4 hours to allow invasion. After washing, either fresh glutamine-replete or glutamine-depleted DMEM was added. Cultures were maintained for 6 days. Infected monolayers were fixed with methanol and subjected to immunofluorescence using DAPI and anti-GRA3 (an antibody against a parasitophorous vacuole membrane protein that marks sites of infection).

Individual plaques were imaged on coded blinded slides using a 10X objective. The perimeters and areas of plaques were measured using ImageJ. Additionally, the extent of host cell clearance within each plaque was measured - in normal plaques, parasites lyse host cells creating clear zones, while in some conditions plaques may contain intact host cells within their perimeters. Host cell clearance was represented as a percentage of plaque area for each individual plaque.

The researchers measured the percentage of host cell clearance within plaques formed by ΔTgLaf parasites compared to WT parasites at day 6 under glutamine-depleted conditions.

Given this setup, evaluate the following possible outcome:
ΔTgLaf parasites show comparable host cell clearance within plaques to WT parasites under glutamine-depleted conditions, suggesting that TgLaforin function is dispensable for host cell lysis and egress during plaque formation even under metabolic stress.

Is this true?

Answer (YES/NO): NO